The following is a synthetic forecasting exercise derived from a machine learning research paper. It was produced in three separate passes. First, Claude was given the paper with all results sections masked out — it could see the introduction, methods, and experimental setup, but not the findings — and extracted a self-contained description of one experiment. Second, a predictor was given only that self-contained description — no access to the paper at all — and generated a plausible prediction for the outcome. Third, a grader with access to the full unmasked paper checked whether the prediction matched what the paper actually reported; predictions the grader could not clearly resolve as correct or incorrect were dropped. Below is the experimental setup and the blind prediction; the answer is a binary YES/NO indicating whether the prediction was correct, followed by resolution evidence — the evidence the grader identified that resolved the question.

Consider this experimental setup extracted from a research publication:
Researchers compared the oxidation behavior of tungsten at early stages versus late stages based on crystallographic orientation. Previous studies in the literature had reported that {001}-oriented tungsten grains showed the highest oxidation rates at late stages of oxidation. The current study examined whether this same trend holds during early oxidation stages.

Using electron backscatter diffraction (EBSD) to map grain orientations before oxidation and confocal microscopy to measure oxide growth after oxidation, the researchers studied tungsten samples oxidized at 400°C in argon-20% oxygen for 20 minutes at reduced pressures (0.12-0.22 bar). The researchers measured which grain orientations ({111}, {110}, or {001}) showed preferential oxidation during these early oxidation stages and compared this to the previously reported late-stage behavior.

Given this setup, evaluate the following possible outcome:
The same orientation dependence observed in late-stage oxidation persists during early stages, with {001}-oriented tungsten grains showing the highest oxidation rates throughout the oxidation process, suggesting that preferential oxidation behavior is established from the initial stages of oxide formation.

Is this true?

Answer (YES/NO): NO